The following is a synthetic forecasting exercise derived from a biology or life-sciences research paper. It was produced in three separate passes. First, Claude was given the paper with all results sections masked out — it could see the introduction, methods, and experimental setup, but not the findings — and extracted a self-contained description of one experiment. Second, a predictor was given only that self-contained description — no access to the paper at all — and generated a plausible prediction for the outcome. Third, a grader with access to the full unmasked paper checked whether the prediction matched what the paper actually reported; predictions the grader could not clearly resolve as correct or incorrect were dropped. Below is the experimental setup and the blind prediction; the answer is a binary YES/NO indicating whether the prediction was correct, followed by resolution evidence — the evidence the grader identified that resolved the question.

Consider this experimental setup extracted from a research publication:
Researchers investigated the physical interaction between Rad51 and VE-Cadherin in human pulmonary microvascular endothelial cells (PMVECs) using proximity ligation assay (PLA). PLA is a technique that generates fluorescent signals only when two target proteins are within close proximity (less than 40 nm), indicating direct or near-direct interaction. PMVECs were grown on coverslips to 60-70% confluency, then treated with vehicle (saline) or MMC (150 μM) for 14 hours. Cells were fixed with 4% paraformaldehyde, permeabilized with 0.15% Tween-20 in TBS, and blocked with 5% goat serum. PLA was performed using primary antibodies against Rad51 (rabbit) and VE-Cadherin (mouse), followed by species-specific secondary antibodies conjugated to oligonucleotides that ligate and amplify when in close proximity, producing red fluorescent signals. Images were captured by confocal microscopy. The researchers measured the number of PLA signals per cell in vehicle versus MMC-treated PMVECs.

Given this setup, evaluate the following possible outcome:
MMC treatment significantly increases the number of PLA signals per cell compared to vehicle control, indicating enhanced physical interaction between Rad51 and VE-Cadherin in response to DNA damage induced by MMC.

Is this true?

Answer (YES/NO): NO